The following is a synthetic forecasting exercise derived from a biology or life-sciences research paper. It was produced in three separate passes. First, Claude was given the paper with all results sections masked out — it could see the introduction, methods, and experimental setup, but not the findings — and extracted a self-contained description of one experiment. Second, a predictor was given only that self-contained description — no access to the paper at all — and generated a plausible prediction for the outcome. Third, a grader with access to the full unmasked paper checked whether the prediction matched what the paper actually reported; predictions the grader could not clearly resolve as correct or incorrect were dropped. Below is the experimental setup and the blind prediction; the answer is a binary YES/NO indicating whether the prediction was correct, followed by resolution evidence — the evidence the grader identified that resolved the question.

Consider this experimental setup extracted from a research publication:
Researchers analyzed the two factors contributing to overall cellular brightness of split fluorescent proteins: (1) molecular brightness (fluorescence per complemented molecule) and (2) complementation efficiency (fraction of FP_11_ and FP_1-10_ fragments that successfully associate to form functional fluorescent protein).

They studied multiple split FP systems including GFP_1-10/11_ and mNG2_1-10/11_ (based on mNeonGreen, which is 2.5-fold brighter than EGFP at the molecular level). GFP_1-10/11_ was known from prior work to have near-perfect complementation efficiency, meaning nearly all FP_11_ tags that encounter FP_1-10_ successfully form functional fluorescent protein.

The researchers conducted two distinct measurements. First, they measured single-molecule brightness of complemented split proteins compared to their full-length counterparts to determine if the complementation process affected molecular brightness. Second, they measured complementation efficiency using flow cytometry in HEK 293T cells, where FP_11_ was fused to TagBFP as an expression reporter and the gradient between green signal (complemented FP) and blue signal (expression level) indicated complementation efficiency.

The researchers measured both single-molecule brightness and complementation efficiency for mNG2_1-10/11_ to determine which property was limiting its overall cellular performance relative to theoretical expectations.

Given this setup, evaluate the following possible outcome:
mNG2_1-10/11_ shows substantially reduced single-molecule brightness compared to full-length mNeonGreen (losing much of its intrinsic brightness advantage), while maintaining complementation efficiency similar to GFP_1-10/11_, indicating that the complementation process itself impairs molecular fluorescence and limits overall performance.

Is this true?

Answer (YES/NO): NO